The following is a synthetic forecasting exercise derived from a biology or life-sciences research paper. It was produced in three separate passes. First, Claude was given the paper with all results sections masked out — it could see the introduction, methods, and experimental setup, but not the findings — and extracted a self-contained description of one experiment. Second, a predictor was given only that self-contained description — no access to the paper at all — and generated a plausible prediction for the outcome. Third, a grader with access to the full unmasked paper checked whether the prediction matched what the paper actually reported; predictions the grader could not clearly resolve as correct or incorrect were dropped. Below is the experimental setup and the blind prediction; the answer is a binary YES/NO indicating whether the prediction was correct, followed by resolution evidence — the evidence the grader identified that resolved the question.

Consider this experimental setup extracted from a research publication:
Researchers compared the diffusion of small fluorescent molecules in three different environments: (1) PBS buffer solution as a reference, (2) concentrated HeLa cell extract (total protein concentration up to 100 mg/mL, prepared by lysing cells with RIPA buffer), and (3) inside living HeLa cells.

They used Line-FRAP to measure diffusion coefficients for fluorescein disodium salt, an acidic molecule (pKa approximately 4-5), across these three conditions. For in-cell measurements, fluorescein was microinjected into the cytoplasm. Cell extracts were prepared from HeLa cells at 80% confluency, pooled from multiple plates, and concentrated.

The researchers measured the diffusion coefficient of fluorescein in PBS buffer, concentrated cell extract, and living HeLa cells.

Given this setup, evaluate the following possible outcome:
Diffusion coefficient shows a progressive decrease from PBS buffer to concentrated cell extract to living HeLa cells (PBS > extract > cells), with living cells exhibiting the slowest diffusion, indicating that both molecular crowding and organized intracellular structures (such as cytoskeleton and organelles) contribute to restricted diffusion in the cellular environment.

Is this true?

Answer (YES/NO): YES